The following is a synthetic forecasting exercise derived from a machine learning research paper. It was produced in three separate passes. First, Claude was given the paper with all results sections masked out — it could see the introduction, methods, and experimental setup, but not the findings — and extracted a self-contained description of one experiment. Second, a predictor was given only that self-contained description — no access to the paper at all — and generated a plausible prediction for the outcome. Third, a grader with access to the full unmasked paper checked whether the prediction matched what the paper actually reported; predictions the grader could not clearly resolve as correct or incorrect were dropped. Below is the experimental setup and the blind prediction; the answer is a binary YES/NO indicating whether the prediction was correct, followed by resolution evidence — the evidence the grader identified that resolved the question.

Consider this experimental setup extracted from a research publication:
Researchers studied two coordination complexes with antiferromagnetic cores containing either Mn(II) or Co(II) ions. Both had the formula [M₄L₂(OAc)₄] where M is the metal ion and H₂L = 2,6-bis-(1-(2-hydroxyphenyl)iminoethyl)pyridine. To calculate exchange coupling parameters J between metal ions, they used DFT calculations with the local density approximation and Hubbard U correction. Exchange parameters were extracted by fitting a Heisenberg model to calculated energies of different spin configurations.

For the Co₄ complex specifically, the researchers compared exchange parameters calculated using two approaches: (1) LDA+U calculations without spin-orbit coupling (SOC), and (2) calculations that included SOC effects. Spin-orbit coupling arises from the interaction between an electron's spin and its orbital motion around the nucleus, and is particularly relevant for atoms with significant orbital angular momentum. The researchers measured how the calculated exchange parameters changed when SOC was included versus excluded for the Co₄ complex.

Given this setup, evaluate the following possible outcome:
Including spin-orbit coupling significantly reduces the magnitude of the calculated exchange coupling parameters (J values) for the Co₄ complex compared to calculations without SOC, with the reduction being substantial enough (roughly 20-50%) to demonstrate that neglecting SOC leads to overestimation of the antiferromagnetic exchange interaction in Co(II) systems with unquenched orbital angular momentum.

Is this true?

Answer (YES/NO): NO